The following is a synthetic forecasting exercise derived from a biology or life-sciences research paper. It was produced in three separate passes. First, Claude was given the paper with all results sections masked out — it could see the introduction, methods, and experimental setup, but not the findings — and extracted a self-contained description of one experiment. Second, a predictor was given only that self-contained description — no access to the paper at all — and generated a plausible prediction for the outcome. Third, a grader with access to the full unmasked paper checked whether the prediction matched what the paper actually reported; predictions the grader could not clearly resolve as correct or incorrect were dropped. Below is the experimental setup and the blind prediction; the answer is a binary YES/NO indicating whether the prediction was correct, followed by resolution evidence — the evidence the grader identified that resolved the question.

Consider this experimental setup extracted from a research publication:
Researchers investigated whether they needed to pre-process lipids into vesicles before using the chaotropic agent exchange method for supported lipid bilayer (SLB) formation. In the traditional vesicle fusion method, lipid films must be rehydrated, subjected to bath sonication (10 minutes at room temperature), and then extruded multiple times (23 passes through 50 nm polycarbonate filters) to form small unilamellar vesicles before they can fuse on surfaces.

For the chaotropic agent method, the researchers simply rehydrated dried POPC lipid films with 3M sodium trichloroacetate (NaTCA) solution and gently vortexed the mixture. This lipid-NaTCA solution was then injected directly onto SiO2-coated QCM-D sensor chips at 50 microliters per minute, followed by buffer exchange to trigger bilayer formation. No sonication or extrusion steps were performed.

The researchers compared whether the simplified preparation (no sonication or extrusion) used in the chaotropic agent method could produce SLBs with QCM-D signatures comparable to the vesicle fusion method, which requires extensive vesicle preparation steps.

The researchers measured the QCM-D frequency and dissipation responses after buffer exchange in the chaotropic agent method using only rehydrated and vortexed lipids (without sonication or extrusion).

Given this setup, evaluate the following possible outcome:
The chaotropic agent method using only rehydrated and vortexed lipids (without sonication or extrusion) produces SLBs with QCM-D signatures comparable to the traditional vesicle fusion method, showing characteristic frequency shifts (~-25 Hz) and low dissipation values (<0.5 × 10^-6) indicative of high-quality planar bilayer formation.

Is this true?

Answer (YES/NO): YES